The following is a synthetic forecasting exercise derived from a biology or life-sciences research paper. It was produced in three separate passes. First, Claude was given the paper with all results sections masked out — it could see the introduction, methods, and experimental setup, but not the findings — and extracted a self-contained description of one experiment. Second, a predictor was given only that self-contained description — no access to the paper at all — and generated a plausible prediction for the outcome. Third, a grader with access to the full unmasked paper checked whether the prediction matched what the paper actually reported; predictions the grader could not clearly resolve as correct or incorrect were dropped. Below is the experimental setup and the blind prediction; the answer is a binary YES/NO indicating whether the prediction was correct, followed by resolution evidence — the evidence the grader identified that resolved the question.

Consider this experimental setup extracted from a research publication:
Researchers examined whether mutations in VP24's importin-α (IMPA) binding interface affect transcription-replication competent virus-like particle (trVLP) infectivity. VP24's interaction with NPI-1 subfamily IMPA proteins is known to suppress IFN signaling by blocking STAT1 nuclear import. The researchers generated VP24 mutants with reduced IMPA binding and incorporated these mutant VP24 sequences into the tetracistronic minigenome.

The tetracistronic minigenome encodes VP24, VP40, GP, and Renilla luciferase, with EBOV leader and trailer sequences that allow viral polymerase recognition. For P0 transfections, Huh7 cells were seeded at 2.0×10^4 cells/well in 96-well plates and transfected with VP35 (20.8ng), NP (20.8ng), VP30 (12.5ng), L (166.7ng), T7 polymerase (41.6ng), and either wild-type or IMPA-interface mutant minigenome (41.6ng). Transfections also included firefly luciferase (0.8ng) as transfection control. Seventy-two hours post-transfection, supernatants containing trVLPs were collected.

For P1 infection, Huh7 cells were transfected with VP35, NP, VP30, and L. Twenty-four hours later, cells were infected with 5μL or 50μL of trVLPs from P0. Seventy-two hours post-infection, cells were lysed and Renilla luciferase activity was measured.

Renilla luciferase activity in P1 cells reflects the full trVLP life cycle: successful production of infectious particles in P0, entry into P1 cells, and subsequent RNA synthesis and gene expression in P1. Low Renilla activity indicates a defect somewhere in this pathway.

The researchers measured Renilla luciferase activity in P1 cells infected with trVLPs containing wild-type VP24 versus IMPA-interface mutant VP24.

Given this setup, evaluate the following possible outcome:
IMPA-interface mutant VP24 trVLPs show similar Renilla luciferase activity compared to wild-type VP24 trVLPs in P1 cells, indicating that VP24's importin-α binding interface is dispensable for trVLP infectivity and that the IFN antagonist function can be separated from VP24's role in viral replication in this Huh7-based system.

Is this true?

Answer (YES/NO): NO